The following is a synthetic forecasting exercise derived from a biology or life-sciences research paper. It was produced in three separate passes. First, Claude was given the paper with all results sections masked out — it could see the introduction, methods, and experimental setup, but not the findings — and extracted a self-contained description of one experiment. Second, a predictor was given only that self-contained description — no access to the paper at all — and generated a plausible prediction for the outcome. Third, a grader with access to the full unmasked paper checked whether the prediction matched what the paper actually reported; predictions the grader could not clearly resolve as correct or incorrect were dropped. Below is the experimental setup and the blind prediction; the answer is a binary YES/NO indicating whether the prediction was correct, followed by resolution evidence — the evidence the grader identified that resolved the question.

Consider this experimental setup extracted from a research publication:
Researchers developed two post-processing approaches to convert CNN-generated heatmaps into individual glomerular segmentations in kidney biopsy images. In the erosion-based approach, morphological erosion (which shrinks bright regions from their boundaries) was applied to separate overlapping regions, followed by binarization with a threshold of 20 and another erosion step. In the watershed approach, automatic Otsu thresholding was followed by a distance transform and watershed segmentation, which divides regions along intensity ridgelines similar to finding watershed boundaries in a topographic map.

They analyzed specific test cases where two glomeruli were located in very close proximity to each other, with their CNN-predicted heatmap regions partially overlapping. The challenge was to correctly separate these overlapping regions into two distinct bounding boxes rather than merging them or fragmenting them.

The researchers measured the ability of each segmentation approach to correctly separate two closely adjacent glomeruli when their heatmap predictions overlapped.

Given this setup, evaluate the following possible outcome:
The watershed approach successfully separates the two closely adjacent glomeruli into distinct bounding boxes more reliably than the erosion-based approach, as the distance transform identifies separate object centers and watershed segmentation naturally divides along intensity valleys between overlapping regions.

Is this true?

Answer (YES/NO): YES